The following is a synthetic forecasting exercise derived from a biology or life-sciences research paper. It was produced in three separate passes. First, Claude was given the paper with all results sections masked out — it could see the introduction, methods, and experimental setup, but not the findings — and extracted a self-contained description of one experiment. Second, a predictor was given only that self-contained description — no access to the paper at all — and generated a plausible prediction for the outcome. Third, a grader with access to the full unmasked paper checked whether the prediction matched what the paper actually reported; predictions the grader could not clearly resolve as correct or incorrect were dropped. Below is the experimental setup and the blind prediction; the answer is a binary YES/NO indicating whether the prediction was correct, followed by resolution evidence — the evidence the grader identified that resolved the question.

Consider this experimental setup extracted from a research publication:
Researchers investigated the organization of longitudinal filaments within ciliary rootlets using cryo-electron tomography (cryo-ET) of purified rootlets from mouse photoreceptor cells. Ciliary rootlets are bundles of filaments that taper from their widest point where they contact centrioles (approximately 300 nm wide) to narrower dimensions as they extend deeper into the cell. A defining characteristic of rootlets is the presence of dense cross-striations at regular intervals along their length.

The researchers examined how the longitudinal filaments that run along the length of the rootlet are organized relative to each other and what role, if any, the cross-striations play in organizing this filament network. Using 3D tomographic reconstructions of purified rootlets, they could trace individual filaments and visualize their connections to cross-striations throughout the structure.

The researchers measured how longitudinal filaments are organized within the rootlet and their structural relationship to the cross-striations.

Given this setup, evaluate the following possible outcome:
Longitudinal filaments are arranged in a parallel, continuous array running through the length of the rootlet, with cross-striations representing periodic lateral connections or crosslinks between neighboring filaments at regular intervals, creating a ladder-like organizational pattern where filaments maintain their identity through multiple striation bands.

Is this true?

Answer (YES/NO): NO